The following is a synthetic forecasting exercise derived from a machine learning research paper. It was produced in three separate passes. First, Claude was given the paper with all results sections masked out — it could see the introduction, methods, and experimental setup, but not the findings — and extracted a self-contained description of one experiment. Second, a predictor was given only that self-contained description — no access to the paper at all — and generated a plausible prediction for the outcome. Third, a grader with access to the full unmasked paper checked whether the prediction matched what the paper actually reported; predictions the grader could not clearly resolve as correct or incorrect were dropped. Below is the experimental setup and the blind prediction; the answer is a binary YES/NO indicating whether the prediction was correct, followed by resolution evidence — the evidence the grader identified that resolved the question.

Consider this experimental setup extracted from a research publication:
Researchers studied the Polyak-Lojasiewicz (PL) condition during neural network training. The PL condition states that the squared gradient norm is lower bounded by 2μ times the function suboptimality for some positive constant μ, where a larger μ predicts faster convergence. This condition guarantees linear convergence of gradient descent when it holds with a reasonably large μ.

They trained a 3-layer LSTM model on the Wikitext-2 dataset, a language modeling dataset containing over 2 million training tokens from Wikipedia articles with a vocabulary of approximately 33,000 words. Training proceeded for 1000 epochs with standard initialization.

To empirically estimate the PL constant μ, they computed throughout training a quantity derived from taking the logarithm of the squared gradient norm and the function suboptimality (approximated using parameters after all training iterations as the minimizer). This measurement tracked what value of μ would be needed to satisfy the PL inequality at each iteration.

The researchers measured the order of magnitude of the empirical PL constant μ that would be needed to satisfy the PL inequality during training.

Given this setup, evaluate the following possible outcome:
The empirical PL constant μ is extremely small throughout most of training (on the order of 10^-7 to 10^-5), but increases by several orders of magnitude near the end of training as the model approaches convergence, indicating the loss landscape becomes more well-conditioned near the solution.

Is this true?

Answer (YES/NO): NO